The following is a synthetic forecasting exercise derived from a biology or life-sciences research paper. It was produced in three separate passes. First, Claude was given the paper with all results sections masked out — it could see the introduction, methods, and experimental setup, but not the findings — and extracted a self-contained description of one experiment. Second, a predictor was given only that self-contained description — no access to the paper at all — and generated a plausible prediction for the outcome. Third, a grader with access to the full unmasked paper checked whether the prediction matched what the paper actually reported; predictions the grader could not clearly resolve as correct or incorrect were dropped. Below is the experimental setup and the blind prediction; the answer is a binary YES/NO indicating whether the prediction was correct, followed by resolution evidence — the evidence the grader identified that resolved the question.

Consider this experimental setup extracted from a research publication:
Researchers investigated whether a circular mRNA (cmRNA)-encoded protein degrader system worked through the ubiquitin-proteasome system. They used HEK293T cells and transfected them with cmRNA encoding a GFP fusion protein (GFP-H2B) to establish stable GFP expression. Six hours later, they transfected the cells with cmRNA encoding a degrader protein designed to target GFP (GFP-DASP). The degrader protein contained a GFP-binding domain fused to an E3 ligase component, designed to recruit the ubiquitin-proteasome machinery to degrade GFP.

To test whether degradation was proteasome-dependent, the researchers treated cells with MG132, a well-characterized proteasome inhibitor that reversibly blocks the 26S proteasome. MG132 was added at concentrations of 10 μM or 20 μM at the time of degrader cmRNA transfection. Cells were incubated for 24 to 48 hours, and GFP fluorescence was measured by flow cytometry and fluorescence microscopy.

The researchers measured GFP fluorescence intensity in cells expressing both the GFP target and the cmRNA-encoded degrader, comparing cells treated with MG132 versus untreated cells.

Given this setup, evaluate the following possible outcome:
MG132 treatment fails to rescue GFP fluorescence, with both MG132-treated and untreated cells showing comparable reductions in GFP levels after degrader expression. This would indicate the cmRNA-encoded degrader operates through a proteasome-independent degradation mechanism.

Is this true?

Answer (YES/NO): NO